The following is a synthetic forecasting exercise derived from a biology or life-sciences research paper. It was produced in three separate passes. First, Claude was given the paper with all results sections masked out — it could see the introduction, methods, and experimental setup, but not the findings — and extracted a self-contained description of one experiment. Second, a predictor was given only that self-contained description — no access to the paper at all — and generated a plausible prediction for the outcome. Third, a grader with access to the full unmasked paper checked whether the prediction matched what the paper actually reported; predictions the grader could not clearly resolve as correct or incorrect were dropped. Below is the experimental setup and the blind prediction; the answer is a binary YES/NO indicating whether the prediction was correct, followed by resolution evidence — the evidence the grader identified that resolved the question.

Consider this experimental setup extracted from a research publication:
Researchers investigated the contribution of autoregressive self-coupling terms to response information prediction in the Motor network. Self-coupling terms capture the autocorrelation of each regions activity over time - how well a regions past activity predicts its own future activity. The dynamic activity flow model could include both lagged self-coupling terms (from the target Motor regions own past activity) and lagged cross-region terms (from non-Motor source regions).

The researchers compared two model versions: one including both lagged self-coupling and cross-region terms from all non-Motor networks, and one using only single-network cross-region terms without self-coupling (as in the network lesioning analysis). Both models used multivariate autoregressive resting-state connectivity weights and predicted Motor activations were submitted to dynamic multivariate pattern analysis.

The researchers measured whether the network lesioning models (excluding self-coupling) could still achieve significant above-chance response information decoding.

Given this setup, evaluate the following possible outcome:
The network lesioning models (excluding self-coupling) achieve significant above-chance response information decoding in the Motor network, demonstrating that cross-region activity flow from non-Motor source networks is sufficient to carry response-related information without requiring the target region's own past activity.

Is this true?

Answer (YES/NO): YES